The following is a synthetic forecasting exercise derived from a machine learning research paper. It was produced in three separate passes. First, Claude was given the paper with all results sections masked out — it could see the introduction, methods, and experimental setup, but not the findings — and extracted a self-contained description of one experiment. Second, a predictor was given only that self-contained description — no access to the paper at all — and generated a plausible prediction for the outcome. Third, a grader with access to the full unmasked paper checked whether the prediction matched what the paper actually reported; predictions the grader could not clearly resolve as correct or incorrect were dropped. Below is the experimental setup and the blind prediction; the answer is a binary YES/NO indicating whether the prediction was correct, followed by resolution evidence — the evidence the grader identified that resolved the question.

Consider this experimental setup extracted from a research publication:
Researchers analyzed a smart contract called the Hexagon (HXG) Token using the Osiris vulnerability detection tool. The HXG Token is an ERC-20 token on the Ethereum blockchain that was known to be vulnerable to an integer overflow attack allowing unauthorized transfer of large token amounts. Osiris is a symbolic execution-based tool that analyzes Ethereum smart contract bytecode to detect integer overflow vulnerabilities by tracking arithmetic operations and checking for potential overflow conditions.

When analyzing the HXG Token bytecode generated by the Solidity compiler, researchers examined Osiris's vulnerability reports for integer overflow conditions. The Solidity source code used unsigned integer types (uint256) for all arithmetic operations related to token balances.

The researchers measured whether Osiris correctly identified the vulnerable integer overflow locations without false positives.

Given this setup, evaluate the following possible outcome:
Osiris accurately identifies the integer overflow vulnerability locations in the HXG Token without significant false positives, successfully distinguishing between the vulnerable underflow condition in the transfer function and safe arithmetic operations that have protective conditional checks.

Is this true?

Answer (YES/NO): NO